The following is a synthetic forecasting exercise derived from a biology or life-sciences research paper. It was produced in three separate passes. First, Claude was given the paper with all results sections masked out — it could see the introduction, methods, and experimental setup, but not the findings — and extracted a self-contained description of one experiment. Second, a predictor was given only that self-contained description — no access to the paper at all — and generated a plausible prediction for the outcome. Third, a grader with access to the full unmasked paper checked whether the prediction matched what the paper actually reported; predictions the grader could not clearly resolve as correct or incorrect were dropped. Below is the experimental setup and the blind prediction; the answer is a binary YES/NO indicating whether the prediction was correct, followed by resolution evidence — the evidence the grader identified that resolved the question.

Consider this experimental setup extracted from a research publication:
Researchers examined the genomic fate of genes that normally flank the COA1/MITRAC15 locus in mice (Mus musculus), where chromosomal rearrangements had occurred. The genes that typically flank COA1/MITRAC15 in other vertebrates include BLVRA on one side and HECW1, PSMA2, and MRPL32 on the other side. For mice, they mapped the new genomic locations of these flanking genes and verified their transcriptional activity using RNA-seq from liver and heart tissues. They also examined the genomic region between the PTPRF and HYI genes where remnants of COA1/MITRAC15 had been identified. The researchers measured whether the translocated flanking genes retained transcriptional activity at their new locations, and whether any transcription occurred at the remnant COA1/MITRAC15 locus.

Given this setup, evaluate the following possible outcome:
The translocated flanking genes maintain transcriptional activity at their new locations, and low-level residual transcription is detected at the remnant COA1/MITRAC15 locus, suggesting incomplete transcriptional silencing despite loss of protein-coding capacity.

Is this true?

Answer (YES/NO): NO